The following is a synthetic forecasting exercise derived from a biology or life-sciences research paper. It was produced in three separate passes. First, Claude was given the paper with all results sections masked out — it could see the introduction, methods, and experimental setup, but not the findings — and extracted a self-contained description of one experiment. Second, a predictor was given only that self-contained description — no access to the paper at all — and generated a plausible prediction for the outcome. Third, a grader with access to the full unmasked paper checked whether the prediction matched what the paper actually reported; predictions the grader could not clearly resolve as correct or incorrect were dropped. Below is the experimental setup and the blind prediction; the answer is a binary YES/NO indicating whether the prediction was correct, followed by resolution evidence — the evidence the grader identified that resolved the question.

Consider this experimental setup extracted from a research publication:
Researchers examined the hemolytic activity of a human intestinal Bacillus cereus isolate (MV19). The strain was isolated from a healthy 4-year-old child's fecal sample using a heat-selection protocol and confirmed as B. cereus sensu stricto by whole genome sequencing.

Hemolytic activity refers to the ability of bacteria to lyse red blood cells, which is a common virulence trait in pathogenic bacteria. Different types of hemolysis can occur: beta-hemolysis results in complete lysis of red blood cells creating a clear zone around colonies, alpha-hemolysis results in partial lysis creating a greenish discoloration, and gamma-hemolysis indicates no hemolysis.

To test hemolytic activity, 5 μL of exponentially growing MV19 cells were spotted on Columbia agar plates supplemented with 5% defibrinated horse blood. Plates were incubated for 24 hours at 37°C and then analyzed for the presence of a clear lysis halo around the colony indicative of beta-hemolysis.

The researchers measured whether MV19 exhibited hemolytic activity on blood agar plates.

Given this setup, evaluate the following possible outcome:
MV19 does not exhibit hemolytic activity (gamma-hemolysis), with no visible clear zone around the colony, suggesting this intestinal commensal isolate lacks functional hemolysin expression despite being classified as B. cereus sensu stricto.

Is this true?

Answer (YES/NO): NO